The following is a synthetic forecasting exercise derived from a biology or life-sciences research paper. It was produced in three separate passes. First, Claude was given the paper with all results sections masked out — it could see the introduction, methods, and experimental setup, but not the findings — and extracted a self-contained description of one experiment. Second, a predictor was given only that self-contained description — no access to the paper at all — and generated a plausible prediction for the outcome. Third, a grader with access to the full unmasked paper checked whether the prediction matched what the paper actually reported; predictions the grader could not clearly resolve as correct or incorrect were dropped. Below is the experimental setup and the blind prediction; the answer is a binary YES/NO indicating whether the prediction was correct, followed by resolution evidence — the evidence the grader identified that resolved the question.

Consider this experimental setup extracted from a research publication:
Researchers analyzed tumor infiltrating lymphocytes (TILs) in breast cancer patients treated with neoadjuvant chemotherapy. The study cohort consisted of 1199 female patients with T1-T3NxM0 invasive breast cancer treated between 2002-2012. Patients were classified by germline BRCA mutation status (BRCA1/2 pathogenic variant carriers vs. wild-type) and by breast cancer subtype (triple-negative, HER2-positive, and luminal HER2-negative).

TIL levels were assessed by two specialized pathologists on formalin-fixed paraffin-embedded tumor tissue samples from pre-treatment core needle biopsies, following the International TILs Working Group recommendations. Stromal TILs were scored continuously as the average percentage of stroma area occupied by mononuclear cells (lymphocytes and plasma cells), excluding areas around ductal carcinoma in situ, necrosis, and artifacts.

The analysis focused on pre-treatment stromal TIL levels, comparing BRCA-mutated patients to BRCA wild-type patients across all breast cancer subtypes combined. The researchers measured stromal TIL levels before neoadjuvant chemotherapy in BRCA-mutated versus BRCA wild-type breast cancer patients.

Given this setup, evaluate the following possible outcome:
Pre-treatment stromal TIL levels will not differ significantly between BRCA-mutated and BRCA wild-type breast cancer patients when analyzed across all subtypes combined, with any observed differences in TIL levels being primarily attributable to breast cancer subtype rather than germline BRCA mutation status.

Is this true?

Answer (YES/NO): YES